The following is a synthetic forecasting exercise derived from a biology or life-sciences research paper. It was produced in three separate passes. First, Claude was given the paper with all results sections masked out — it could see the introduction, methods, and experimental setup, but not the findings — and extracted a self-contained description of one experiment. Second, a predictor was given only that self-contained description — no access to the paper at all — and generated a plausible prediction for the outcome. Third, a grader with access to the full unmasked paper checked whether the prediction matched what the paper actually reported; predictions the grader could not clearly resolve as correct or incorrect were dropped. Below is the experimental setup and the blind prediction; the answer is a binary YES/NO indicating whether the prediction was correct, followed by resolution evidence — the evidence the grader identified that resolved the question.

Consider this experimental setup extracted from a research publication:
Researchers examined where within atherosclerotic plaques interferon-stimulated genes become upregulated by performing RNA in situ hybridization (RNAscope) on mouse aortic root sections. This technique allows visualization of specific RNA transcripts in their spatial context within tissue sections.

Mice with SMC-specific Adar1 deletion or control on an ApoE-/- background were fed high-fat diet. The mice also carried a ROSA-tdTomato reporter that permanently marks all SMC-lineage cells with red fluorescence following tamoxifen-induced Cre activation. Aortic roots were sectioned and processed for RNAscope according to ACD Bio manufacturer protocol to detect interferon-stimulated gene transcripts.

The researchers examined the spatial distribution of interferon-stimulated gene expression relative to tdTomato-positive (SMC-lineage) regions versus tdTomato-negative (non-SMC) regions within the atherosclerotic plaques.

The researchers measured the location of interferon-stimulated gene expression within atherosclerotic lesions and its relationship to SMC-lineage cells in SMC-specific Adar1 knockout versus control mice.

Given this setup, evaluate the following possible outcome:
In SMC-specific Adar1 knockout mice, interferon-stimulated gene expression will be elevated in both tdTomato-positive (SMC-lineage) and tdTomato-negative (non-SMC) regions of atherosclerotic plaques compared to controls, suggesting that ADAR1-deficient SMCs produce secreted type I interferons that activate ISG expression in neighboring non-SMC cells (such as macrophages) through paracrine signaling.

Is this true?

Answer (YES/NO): NO